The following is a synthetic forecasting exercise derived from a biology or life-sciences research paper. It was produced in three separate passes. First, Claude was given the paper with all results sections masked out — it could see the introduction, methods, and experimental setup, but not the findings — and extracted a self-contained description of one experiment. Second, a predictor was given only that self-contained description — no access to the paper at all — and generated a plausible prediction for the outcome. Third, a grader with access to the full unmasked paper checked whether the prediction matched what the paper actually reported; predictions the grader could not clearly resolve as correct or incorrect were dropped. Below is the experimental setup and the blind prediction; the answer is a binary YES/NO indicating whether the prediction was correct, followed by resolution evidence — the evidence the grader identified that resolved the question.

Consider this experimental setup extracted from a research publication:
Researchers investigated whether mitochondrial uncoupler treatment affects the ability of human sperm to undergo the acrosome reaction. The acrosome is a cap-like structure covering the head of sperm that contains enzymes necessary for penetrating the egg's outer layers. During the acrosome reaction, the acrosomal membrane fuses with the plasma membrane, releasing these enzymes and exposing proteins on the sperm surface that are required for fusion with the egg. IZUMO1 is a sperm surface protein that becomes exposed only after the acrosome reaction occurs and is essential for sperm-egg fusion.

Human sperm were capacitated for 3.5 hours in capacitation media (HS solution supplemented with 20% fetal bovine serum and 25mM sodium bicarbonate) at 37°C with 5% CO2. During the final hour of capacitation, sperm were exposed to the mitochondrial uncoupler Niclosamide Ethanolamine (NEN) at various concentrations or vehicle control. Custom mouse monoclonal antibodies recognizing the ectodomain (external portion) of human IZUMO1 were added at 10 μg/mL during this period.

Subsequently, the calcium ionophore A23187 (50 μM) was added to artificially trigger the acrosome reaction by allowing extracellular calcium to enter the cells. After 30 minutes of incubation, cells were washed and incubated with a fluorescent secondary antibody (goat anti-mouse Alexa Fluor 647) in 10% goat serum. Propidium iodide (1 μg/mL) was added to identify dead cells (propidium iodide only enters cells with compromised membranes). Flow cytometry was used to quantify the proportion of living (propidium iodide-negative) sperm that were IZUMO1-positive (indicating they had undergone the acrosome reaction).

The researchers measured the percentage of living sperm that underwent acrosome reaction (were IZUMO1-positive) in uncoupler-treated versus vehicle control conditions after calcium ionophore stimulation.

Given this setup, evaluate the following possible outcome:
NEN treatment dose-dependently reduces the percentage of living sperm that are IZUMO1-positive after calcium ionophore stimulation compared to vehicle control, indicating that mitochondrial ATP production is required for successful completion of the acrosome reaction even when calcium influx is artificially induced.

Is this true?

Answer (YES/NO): NO